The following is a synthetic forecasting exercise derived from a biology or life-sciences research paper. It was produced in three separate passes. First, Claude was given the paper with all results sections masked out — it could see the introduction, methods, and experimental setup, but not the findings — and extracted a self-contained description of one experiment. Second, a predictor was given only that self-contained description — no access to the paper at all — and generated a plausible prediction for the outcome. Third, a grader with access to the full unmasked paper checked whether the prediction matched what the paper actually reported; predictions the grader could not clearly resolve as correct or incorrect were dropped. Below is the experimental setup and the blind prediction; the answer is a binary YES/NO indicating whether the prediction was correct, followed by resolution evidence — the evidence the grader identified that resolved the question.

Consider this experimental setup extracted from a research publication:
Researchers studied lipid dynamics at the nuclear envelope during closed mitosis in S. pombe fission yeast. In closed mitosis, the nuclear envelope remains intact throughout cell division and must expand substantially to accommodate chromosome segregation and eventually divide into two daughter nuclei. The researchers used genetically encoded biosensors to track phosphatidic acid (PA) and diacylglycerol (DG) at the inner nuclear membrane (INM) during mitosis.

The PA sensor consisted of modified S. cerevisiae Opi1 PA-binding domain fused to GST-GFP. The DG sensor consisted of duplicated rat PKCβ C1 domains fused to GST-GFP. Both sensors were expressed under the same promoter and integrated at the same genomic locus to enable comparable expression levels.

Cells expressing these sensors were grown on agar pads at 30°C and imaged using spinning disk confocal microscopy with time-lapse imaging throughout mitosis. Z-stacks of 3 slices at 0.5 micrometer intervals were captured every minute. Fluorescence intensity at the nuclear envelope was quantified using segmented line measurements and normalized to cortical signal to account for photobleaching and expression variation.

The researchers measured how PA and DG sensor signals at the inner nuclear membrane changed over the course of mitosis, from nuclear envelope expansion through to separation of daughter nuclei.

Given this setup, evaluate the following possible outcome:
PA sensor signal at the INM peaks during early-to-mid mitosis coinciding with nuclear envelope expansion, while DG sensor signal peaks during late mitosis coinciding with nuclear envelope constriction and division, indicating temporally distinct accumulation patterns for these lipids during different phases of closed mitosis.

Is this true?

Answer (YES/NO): NO